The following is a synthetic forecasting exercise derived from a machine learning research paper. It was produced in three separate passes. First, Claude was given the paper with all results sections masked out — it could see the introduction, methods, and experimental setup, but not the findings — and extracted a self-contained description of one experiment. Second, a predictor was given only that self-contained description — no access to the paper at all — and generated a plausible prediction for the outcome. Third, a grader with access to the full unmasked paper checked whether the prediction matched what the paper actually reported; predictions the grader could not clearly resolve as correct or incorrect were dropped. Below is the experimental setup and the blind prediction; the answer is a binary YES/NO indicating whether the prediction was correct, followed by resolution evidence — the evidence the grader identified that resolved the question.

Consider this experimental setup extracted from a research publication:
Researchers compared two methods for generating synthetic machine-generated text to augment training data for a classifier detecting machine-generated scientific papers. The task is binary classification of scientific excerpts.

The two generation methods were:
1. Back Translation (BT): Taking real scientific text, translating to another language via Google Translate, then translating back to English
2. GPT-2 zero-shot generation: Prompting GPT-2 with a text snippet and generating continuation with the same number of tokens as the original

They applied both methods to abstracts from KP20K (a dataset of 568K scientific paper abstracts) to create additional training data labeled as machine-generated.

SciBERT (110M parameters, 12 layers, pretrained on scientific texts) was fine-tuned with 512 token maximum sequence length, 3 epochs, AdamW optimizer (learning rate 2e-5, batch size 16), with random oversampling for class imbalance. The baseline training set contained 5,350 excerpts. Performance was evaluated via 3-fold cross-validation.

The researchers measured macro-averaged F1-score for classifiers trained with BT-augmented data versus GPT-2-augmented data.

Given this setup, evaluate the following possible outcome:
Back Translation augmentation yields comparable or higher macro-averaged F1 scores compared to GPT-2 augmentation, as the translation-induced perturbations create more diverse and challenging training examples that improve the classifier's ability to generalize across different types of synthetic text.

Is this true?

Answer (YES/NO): YES